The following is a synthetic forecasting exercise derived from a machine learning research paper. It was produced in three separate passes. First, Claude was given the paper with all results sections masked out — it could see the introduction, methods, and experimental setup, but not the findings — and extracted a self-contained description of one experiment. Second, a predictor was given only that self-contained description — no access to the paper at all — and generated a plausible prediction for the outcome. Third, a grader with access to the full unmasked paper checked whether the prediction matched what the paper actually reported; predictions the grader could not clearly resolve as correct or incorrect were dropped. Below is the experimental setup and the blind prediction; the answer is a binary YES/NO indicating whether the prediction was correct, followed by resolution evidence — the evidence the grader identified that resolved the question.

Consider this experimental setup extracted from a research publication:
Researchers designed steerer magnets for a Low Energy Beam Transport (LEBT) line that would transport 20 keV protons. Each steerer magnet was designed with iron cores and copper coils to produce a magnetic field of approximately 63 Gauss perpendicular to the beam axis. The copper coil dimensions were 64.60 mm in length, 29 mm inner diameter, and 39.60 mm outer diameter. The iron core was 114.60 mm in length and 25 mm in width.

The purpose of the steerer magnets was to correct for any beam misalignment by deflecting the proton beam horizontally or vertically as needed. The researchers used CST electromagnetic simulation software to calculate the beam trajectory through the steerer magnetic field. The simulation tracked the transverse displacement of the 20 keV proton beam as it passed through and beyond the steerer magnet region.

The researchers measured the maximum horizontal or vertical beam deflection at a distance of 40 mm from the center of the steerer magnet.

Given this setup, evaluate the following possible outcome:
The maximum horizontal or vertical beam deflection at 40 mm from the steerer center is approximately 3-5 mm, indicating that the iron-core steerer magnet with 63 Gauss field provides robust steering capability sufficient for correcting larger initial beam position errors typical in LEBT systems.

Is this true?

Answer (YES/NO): NO